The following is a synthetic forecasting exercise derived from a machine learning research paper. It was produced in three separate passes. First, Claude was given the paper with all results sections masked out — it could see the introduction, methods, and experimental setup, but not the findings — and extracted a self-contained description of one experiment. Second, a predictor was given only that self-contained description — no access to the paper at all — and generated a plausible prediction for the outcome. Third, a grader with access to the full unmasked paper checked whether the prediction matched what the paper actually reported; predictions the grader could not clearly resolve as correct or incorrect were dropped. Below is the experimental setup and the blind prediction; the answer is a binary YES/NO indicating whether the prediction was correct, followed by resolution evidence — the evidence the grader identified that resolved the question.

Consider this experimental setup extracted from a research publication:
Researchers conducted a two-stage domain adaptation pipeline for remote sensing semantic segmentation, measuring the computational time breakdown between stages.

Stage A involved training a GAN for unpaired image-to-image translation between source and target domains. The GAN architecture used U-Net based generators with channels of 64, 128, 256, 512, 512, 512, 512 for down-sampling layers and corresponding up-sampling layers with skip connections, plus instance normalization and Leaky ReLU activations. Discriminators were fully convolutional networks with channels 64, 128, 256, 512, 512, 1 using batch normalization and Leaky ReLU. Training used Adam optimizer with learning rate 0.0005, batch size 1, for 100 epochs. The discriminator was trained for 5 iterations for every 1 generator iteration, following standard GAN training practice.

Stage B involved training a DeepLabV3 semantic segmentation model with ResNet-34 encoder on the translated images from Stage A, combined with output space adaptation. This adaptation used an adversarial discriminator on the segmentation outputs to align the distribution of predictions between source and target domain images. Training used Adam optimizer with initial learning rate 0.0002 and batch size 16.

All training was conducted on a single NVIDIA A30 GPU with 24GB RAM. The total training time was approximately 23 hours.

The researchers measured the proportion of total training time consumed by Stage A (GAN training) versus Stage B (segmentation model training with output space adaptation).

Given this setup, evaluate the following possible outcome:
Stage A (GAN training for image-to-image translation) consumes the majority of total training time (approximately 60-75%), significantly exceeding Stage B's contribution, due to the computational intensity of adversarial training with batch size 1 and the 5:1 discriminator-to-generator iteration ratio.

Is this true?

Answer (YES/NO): NO